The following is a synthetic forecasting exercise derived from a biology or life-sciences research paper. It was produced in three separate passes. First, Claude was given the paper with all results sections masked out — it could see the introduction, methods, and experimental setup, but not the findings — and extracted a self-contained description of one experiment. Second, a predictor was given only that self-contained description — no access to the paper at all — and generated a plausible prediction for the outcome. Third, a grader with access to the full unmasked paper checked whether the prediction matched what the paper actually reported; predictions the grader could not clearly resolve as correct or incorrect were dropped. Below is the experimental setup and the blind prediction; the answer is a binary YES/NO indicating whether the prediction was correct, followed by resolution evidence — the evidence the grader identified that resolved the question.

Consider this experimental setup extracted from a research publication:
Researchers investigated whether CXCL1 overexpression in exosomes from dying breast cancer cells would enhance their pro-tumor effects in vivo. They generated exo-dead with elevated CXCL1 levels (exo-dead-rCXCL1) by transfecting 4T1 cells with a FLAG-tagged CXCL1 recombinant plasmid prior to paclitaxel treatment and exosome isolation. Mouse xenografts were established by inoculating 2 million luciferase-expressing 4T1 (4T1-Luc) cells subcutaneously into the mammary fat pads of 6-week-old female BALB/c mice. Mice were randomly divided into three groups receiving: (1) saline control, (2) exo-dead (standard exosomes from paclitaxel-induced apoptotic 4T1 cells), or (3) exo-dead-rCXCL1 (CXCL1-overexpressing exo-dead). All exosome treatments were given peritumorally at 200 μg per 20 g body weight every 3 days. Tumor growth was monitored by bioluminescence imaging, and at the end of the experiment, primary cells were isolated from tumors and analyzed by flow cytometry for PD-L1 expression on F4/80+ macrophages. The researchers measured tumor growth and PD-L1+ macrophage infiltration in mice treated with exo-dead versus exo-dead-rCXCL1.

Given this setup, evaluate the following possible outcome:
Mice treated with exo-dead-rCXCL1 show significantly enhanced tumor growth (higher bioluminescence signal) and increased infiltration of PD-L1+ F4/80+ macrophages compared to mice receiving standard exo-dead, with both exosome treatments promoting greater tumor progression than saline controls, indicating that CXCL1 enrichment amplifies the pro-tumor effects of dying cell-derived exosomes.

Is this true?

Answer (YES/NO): YES